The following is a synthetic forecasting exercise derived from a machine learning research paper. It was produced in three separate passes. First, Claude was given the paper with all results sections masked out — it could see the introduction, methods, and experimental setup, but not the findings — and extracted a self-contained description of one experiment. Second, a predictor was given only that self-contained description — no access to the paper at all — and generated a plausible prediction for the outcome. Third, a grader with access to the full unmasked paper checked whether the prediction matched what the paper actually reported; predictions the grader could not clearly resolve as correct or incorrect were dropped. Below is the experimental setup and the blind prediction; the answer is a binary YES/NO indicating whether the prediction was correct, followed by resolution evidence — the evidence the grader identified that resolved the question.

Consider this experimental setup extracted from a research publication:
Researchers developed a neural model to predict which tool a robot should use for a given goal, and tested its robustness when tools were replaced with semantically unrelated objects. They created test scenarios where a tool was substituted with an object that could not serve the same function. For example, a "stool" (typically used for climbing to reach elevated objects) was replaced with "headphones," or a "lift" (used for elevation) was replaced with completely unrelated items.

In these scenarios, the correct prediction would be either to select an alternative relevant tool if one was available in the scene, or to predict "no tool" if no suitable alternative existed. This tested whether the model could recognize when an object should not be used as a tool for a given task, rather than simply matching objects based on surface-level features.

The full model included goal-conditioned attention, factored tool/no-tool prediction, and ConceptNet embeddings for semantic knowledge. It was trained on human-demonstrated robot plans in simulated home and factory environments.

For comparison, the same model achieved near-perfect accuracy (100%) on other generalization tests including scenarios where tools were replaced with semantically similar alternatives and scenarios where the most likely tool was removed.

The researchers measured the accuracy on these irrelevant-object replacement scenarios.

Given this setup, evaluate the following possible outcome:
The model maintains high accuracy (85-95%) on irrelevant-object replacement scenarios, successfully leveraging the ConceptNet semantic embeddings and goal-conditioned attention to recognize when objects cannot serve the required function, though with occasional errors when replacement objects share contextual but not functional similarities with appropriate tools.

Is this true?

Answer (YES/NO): NO